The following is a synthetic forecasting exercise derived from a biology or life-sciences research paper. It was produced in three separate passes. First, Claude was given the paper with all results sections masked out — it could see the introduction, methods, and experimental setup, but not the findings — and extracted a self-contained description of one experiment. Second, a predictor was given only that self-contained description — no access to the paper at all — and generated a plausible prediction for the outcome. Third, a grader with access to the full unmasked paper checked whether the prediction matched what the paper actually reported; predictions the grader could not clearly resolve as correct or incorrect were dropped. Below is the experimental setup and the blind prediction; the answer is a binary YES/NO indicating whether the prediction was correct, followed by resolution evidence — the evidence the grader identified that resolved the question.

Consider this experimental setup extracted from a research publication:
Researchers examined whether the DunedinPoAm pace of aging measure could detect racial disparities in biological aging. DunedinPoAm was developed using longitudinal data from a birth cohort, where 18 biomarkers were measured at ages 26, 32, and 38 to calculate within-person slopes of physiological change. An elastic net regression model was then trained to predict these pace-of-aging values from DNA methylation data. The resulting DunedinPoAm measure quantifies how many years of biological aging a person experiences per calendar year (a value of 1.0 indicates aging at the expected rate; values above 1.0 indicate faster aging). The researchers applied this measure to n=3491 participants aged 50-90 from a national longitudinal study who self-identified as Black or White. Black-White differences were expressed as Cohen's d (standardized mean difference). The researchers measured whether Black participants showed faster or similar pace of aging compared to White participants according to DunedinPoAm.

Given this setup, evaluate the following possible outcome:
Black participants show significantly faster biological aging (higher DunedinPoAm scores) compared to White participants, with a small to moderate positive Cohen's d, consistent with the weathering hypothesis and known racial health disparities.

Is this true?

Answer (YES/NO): YES